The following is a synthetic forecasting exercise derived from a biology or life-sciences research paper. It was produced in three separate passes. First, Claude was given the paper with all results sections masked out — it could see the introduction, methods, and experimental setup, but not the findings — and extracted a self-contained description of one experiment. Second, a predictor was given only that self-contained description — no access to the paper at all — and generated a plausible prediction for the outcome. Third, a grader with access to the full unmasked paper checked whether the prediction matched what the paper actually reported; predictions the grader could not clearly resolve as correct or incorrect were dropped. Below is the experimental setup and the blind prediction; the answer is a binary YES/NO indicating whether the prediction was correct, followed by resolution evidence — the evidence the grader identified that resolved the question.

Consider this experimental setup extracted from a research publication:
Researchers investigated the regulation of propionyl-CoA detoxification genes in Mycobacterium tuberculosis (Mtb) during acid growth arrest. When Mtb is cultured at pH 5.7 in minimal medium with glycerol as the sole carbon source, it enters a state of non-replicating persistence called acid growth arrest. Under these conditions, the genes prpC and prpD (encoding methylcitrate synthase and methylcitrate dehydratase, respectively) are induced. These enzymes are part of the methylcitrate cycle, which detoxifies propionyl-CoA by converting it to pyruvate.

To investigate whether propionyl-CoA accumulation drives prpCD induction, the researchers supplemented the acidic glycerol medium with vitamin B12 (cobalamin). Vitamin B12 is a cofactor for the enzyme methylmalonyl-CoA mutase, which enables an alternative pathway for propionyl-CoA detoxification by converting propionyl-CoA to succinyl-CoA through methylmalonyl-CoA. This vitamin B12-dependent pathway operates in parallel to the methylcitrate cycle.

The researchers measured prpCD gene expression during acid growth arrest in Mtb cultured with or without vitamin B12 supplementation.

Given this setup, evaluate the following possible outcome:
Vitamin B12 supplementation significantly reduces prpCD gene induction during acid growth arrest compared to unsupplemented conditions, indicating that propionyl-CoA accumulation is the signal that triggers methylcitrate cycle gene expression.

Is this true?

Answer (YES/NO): YES